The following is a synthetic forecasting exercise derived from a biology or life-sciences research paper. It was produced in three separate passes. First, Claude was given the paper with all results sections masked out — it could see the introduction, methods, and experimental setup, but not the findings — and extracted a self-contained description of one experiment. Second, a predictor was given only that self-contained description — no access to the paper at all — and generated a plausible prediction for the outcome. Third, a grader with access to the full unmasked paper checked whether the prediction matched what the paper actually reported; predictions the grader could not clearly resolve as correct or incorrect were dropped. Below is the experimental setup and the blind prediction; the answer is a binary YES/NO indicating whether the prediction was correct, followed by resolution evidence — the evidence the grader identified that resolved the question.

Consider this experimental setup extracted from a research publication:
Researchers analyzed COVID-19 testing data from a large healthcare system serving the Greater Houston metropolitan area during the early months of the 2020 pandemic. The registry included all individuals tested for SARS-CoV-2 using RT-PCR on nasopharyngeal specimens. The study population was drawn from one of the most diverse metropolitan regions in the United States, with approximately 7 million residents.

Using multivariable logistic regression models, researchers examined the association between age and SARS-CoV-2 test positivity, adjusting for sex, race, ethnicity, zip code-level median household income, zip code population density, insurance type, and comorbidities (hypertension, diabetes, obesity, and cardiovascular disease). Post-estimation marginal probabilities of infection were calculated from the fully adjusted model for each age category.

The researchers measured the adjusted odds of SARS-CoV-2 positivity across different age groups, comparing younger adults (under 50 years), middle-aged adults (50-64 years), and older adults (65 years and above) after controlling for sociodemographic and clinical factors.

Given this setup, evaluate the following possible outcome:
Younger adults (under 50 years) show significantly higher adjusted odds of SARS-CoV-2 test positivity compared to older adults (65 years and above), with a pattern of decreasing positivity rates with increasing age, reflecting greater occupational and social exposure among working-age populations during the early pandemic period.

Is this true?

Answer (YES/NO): NO